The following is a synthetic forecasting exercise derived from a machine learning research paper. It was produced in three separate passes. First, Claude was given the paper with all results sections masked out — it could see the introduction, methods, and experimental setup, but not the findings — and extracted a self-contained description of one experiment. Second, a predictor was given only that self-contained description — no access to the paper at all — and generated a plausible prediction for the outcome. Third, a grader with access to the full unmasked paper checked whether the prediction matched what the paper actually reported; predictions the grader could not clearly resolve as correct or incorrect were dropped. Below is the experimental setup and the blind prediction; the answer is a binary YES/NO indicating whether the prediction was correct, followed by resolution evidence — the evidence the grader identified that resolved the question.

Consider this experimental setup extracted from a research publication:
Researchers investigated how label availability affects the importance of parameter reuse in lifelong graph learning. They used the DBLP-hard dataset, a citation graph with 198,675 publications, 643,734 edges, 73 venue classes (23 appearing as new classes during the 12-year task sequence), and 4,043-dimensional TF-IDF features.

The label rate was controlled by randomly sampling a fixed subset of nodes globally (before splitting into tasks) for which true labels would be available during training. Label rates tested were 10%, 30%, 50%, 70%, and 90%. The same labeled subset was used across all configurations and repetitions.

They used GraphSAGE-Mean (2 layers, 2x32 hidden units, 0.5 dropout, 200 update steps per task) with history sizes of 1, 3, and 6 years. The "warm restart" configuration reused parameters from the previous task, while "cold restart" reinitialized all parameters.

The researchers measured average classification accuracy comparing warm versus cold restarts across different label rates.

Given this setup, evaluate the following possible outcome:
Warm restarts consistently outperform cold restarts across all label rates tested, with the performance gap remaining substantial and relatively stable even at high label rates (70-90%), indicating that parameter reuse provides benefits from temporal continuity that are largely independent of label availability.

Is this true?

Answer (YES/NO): NO